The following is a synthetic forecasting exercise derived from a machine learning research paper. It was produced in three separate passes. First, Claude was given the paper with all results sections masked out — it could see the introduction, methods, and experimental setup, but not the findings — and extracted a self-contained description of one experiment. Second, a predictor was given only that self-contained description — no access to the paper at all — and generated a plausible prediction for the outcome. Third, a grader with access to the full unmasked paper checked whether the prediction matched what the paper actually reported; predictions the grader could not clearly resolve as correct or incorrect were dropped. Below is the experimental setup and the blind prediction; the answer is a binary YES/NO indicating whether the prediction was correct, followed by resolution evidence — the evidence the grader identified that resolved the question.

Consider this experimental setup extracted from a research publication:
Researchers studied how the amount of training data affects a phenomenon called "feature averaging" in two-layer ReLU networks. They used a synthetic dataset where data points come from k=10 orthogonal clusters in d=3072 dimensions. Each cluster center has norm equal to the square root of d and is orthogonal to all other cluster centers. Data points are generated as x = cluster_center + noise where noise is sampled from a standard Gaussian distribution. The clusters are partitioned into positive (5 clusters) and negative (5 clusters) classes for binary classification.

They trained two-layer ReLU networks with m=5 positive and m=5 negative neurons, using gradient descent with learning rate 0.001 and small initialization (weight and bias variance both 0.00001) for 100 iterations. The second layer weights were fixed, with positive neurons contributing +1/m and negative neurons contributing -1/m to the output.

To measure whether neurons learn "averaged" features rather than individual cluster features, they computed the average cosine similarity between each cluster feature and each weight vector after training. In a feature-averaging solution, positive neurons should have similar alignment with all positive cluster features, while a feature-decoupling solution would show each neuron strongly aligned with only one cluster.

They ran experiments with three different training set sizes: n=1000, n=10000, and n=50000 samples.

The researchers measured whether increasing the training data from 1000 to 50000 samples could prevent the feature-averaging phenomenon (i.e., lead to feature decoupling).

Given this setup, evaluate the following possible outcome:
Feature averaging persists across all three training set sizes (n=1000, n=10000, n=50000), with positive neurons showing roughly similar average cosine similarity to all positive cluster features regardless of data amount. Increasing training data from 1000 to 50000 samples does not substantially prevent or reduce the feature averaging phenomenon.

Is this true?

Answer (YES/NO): YES